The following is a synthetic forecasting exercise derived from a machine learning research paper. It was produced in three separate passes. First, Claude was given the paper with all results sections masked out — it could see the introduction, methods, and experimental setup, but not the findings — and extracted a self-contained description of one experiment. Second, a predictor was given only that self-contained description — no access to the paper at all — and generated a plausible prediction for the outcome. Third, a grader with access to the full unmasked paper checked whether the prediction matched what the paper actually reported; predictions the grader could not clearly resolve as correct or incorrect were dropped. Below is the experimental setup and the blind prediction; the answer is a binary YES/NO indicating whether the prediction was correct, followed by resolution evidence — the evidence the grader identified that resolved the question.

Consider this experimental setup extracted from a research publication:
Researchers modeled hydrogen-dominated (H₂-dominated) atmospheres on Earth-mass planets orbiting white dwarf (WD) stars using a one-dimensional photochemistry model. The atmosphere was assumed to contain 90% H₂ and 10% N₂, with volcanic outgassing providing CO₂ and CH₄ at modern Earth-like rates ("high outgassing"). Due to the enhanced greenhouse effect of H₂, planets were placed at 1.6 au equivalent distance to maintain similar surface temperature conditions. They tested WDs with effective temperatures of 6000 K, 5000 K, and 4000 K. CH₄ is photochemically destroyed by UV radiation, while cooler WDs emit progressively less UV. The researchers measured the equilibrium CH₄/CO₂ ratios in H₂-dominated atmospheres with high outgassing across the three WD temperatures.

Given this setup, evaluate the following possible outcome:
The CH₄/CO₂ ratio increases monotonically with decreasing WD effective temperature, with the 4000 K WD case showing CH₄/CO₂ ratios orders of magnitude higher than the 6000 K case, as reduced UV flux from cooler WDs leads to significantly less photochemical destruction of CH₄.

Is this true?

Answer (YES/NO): YES